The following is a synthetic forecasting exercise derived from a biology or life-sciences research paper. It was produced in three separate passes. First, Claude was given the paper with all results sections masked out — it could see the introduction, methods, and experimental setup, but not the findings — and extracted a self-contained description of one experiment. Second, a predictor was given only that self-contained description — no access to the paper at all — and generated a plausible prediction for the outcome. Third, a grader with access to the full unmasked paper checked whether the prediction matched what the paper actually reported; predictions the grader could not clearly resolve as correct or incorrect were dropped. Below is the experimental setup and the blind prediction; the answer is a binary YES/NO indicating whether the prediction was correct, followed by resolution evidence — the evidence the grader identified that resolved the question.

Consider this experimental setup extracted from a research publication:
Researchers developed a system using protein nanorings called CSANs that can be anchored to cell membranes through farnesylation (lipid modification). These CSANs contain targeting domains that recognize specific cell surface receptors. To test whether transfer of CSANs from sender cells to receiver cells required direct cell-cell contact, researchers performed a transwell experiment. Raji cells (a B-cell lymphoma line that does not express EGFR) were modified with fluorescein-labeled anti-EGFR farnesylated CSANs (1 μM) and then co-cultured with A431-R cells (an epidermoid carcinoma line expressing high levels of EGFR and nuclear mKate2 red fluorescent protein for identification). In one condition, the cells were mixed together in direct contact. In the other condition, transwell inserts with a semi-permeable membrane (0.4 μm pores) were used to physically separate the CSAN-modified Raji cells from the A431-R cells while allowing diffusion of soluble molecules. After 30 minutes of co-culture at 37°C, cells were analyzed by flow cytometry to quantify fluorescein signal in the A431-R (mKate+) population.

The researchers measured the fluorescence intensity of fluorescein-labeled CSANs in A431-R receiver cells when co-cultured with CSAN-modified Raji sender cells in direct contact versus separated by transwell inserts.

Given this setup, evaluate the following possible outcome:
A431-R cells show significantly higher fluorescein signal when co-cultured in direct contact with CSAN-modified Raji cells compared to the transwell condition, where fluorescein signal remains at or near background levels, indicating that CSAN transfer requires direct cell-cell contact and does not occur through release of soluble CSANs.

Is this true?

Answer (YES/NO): YES